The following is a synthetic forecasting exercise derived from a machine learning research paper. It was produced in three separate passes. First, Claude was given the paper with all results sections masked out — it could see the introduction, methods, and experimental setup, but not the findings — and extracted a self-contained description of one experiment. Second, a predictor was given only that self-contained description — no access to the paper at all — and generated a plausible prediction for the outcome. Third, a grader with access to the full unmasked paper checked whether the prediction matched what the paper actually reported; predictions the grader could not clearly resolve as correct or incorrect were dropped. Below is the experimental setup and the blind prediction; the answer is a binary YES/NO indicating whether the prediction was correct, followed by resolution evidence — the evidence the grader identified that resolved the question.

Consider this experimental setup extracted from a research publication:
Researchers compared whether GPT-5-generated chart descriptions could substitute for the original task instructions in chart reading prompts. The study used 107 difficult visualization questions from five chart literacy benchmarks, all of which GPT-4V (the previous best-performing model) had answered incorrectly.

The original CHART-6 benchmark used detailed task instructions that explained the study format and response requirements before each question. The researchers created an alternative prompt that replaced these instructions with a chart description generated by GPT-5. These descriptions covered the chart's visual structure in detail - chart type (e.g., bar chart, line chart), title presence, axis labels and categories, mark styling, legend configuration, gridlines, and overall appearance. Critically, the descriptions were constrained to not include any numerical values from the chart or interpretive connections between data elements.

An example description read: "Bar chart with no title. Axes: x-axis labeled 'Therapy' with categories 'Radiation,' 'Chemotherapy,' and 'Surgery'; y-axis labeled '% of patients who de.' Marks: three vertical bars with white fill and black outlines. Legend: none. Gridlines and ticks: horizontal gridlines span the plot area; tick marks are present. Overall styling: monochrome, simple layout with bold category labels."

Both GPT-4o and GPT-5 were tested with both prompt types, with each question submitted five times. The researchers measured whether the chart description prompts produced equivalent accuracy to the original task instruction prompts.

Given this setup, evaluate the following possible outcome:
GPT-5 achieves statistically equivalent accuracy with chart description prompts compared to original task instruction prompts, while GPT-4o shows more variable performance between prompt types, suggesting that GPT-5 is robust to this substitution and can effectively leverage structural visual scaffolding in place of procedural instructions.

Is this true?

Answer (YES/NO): NO